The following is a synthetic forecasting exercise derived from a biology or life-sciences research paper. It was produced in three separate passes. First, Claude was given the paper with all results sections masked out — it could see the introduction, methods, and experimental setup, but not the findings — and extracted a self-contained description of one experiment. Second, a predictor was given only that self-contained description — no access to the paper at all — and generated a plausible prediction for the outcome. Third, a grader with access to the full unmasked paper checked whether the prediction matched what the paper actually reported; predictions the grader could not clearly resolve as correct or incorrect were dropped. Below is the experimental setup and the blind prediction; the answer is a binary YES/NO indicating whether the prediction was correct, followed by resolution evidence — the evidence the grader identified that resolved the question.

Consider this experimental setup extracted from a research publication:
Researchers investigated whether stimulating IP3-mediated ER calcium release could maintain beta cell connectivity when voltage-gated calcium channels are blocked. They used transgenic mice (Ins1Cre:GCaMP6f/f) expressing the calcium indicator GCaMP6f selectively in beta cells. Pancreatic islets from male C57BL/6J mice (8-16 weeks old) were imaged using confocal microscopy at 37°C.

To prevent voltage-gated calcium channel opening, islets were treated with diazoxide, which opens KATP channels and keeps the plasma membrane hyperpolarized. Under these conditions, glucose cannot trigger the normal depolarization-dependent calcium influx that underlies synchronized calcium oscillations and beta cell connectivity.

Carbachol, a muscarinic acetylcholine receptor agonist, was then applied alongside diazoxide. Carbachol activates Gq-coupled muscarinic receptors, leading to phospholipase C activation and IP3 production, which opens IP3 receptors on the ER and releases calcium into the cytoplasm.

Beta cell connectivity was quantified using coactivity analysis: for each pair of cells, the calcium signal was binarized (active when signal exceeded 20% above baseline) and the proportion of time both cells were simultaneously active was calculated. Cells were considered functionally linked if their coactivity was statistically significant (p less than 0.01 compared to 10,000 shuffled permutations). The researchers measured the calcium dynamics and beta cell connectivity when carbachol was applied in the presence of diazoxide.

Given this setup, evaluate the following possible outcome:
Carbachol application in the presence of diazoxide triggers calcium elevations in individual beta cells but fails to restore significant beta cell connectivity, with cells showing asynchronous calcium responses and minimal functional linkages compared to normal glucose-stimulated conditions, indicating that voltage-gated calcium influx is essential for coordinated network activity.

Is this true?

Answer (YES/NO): YES